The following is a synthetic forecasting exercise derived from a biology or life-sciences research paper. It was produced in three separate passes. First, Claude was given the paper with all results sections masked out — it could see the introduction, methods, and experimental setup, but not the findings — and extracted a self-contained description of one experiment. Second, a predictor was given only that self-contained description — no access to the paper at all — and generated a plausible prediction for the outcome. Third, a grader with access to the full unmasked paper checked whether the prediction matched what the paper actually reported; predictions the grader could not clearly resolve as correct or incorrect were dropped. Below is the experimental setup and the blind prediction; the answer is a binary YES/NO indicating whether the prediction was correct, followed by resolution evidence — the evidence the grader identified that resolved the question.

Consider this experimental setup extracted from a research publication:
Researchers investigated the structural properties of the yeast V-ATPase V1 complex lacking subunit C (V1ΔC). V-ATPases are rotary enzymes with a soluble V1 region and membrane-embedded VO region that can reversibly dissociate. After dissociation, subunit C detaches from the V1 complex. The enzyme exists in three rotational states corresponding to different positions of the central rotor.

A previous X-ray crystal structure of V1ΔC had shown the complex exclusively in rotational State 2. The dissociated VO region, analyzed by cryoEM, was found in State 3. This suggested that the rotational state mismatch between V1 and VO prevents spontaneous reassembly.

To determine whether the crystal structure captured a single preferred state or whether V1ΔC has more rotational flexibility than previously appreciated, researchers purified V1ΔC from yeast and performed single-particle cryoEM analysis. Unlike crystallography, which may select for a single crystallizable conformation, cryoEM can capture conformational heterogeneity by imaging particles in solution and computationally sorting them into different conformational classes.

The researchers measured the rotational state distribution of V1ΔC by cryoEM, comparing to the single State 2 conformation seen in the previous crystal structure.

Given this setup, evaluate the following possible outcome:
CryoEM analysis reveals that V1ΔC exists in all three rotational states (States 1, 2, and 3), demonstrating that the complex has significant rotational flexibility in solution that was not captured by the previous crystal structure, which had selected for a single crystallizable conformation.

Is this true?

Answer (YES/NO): YES